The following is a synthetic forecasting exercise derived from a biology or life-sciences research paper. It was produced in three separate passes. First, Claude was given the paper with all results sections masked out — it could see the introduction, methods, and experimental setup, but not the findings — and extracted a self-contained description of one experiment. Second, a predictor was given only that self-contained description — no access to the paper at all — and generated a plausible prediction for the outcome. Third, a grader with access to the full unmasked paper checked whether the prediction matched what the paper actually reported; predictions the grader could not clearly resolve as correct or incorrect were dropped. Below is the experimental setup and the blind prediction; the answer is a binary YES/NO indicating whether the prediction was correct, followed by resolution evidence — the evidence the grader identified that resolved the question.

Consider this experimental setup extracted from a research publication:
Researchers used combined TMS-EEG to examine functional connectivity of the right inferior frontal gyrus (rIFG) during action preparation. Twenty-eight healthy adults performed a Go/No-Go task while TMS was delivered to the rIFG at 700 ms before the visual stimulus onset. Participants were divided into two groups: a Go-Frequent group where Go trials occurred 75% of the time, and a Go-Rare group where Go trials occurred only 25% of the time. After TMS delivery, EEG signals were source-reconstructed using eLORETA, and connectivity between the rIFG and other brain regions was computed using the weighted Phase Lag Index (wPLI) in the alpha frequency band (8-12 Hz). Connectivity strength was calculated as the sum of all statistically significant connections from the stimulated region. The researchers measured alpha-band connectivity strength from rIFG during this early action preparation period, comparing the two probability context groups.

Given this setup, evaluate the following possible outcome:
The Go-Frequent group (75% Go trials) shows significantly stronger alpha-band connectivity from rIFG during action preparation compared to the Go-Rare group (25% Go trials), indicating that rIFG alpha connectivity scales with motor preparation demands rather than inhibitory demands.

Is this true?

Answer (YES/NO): NO